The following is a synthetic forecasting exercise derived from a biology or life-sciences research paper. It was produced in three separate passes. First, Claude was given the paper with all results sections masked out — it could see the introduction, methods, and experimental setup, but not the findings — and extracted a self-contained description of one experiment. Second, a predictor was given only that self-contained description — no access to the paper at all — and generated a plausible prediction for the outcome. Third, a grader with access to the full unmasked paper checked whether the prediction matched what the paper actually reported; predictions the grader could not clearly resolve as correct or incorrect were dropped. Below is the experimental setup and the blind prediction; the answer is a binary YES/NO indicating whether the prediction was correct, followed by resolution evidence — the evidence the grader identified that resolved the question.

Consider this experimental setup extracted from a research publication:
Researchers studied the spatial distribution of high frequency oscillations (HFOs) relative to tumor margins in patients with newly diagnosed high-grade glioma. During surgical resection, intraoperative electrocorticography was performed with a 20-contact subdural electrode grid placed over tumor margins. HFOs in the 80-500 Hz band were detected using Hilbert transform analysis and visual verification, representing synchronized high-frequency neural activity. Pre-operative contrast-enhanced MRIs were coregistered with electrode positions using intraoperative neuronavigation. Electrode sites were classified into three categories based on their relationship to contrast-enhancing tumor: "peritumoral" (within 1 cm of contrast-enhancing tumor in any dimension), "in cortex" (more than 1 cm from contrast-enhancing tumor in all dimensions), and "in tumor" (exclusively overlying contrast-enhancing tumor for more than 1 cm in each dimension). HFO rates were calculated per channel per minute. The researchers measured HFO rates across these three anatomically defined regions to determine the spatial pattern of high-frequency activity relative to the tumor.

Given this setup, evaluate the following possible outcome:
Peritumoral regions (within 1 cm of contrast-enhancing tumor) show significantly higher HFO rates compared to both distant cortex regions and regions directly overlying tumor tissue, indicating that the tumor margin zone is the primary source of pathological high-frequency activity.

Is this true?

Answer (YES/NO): NO